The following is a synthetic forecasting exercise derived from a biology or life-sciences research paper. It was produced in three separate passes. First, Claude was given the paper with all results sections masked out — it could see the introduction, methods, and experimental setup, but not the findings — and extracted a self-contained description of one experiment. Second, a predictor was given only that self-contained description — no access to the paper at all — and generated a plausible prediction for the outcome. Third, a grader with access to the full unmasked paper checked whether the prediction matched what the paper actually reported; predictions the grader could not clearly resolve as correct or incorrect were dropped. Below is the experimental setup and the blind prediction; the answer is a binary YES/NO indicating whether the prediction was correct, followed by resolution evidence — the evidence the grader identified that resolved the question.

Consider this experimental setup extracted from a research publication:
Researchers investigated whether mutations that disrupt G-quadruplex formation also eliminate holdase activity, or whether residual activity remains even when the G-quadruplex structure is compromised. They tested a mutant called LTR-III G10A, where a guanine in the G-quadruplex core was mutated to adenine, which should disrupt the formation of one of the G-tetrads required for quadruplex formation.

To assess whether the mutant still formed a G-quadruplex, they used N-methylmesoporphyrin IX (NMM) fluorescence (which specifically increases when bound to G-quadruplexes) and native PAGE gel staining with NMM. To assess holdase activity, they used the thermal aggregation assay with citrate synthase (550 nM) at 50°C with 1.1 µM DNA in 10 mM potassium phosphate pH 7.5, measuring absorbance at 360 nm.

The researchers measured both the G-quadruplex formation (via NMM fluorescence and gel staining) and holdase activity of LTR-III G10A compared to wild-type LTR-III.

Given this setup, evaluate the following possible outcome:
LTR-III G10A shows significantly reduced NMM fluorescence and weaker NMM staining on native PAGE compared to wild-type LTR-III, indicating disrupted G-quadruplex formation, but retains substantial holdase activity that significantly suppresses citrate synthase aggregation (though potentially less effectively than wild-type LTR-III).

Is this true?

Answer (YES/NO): NO